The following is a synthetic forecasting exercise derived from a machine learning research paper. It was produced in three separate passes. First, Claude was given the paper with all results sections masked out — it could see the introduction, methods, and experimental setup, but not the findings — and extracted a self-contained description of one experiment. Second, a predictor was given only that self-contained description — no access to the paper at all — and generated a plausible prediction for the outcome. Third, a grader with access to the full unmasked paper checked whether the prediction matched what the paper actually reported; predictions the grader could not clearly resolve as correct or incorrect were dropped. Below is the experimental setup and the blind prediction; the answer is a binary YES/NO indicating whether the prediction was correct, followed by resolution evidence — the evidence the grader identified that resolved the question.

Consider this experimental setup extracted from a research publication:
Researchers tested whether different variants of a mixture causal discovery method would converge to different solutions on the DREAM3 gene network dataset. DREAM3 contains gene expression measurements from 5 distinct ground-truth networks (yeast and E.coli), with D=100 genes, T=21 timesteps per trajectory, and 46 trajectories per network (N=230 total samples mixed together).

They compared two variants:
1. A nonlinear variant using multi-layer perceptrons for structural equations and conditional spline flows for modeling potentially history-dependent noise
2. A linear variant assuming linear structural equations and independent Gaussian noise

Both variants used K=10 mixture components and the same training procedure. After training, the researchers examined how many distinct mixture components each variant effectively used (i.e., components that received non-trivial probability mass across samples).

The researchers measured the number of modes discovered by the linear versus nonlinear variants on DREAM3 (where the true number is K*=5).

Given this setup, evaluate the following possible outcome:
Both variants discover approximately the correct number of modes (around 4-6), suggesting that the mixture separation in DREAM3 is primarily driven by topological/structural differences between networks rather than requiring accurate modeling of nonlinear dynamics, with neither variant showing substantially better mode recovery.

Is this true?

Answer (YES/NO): NO